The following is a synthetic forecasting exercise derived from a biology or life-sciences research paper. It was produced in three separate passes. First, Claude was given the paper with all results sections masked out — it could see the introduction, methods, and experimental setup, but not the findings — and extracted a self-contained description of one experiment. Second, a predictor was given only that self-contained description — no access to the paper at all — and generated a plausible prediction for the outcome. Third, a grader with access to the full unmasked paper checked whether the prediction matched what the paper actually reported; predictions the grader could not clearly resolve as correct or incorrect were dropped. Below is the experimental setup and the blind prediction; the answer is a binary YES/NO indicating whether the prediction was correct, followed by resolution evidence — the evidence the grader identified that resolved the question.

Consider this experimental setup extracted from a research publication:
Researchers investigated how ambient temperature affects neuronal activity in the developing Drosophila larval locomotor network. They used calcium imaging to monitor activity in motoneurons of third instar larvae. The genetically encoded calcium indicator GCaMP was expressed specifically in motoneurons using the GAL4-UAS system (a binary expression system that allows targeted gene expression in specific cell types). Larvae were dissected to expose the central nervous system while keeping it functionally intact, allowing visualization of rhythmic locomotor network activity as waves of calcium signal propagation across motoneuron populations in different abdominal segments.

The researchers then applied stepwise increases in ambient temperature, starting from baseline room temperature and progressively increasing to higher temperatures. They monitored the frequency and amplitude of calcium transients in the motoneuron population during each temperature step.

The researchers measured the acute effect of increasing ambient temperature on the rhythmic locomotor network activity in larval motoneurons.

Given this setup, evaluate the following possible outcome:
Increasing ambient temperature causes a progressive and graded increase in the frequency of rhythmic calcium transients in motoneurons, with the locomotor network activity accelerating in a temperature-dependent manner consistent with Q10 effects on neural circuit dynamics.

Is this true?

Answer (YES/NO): YES